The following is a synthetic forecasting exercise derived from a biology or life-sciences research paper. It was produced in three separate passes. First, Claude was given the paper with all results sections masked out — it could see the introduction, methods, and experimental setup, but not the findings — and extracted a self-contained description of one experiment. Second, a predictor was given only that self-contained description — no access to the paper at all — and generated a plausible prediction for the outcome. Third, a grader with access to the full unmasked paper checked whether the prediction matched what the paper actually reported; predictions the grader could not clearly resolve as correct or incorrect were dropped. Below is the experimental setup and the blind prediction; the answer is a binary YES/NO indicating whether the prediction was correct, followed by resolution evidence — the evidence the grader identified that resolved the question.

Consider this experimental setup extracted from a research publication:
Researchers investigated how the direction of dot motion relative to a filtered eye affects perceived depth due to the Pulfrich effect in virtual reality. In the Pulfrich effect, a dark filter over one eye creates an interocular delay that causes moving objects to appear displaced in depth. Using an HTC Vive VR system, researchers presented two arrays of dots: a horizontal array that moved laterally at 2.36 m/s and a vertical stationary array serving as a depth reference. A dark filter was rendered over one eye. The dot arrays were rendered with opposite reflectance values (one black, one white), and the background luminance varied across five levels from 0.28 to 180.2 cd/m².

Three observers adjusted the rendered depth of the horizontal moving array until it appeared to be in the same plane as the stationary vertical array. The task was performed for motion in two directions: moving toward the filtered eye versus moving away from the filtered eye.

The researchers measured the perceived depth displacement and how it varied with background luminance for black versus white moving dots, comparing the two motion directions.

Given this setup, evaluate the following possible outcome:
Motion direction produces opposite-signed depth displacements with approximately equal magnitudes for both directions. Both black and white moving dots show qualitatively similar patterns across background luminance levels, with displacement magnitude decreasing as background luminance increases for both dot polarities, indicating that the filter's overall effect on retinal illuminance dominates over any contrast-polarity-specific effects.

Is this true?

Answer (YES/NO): NO